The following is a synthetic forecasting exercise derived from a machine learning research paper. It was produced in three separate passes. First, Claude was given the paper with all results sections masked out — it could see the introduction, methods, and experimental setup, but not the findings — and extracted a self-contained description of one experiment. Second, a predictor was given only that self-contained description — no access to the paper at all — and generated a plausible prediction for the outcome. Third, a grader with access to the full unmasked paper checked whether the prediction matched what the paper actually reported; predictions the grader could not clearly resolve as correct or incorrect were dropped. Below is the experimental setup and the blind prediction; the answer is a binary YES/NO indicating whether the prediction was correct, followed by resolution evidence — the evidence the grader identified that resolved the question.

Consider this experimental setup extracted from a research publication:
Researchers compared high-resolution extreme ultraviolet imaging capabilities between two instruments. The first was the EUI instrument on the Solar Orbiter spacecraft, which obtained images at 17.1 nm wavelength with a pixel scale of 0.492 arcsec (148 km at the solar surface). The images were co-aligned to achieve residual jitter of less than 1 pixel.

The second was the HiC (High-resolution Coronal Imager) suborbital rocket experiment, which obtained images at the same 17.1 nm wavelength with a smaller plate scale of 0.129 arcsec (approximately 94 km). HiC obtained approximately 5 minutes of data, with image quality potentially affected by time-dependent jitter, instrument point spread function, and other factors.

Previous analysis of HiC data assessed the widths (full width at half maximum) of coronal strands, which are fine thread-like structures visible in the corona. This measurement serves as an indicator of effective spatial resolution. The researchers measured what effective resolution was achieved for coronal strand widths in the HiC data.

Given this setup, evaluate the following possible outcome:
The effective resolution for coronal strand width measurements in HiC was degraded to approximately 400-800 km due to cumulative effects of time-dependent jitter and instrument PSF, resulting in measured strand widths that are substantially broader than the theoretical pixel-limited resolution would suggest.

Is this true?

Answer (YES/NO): NO